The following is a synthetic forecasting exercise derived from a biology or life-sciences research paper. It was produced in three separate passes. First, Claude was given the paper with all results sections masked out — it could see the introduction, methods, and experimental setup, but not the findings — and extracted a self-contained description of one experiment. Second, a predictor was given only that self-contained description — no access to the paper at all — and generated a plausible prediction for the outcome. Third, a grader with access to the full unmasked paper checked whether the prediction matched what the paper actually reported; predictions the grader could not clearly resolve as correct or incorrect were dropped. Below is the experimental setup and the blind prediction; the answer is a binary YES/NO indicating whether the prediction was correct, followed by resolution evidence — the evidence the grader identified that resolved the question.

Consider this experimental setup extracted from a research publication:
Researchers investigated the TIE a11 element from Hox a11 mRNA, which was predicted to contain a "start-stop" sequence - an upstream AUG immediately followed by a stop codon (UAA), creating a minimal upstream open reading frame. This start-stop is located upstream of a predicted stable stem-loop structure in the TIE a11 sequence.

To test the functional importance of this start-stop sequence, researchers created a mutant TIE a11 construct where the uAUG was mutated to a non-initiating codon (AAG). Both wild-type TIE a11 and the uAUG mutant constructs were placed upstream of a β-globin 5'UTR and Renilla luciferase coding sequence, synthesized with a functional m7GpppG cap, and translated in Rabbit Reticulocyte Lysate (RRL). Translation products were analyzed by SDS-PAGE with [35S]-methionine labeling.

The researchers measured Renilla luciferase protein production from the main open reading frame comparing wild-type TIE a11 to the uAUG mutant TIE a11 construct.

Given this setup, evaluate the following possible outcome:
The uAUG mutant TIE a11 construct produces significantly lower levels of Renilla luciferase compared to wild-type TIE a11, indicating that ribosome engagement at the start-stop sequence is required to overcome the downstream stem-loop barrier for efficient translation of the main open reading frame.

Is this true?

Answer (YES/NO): NO